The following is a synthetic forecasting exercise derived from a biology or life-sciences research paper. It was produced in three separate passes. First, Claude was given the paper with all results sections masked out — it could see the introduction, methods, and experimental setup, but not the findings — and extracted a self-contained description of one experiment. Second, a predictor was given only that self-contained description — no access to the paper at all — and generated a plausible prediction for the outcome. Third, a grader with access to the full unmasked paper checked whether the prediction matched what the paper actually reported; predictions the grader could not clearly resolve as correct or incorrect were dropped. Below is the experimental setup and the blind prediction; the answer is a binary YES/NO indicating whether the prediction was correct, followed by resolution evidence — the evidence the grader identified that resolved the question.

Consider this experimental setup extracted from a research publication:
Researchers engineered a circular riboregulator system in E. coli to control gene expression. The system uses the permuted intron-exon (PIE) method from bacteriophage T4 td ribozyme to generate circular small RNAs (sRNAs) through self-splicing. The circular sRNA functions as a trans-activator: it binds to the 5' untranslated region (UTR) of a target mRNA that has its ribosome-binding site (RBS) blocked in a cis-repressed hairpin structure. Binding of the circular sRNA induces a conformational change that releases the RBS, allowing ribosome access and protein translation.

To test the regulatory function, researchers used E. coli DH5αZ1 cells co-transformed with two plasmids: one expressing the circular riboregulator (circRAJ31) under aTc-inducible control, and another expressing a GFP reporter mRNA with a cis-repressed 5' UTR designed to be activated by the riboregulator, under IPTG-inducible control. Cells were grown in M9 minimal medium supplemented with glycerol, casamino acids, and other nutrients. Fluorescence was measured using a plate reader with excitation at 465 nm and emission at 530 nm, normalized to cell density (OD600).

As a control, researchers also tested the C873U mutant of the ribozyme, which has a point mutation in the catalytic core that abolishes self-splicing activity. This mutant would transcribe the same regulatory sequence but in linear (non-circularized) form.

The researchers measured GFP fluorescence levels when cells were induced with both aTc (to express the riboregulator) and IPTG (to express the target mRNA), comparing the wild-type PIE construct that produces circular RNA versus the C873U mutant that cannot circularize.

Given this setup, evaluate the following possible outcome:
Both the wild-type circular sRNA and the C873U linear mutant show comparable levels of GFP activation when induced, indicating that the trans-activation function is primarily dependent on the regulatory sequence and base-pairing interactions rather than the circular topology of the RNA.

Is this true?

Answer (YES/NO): NO